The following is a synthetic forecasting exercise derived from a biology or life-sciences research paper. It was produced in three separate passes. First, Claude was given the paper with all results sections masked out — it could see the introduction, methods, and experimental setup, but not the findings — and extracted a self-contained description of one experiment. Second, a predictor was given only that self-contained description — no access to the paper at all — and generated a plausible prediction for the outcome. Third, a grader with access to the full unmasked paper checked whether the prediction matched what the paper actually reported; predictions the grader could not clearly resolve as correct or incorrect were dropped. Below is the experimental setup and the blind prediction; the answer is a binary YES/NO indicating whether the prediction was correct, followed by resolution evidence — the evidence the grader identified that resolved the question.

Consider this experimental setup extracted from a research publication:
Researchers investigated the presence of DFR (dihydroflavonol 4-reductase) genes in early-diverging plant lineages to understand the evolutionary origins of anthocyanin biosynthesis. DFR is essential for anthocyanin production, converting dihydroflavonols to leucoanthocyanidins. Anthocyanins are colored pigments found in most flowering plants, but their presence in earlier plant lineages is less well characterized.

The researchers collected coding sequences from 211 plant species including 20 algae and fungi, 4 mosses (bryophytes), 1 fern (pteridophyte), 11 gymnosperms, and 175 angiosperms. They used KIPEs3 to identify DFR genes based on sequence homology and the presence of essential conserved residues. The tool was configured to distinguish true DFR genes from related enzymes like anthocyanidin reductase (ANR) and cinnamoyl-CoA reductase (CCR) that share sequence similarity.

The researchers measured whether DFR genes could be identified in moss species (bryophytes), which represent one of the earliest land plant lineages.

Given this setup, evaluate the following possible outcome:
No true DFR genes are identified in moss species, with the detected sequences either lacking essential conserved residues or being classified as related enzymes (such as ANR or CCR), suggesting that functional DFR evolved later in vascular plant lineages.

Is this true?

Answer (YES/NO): NO